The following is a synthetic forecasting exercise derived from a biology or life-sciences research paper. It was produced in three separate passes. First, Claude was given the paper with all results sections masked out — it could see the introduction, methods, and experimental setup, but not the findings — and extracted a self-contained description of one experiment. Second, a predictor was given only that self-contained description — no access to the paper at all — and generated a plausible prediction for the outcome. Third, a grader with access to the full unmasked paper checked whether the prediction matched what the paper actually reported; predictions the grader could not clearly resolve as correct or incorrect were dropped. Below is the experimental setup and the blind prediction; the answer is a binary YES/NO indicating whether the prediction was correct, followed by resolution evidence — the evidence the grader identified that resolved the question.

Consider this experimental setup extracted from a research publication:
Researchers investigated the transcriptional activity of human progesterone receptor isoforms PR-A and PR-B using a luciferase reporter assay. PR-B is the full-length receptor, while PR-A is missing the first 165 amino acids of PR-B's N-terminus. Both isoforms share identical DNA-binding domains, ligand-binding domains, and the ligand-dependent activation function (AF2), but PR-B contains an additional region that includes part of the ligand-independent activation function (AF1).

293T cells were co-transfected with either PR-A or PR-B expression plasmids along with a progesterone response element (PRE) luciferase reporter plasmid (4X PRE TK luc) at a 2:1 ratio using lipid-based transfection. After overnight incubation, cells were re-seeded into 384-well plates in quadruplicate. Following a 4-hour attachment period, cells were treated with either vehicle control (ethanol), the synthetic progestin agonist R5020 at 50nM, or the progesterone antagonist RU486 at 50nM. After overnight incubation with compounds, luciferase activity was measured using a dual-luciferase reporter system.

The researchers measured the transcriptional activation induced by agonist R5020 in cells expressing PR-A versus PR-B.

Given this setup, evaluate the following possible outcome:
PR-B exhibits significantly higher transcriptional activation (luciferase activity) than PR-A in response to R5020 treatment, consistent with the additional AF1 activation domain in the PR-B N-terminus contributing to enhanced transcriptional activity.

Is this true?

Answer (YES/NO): YES